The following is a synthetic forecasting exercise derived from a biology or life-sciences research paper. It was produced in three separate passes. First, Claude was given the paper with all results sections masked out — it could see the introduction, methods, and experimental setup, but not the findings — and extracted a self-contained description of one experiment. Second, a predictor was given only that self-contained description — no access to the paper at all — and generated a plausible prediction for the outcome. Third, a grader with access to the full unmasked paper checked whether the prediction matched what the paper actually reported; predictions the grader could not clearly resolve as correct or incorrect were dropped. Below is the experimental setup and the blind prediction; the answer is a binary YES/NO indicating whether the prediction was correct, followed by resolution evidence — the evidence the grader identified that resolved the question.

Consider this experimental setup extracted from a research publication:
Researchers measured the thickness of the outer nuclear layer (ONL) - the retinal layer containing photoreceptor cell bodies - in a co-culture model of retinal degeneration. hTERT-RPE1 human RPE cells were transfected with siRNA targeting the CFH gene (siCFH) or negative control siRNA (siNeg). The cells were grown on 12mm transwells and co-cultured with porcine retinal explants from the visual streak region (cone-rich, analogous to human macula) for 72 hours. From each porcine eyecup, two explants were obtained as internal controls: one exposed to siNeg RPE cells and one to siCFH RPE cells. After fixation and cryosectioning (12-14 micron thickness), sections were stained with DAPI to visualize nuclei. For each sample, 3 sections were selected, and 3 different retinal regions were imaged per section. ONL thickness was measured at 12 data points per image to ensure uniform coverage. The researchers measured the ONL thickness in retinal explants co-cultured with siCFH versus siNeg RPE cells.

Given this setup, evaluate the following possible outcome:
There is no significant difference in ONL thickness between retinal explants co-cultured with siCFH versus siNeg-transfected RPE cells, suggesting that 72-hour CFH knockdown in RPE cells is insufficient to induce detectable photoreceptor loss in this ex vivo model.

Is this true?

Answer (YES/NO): NO